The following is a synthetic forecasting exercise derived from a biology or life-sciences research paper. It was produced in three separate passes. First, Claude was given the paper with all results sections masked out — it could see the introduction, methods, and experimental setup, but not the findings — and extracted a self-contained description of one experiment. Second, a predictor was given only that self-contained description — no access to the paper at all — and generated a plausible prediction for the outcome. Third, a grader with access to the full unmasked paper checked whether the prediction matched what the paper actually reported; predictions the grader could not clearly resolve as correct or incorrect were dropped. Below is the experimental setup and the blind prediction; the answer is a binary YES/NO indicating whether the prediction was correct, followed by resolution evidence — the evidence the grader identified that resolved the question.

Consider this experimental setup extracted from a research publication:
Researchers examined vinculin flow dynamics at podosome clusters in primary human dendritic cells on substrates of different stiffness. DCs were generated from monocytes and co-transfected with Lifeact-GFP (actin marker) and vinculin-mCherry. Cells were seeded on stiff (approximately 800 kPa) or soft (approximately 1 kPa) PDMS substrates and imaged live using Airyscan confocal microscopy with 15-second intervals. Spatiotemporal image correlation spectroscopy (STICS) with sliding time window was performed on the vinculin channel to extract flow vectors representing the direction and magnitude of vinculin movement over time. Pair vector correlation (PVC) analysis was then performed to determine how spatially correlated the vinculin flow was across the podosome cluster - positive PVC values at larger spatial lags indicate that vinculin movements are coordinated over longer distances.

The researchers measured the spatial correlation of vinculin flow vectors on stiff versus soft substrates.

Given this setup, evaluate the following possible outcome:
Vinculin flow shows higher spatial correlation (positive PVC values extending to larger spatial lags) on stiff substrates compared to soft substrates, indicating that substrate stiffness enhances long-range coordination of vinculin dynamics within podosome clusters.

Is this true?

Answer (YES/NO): YES